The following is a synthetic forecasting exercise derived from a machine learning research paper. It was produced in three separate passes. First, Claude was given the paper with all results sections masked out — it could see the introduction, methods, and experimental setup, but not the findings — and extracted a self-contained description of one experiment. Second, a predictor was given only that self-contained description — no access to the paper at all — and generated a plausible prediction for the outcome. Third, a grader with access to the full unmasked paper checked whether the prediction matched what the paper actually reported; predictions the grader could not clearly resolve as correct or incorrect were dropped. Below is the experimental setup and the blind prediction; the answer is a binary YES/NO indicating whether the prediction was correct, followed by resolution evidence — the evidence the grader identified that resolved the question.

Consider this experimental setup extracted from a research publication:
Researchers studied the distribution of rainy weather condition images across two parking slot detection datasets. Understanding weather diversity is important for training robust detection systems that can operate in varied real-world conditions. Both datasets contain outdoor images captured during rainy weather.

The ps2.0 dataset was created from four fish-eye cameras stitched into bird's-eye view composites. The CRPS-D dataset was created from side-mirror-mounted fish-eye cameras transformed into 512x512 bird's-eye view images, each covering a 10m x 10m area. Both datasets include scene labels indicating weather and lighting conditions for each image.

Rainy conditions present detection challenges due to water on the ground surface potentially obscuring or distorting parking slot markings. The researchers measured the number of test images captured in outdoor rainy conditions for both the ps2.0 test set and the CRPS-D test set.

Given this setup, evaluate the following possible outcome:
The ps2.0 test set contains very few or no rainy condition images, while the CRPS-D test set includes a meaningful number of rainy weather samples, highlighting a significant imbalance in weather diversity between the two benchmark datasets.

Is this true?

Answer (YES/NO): NO